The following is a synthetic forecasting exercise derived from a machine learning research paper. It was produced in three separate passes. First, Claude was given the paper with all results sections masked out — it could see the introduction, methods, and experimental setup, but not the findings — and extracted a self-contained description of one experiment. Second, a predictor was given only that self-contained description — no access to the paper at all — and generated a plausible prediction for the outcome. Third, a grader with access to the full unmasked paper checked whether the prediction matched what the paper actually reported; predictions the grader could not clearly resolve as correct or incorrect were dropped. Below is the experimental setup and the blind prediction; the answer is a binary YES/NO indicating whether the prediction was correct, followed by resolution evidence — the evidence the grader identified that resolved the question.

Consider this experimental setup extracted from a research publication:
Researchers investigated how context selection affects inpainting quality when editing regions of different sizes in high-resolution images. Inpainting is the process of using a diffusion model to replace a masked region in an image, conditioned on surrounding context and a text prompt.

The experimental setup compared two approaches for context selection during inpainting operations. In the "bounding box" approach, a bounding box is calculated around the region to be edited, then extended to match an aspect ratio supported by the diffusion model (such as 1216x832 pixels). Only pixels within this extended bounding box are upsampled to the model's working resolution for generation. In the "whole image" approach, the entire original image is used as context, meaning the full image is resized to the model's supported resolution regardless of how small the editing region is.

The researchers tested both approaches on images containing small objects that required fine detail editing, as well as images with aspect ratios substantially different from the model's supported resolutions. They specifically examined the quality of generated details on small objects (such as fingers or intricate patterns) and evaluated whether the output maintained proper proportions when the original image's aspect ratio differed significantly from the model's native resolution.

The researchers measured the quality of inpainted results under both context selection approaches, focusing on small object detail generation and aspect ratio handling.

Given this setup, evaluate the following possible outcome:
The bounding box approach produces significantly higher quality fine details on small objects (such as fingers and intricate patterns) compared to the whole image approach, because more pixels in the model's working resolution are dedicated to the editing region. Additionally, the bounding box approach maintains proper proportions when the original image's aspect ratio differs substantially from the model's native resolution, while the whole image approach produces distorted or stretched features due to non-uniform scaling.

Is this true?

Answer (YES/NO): YES